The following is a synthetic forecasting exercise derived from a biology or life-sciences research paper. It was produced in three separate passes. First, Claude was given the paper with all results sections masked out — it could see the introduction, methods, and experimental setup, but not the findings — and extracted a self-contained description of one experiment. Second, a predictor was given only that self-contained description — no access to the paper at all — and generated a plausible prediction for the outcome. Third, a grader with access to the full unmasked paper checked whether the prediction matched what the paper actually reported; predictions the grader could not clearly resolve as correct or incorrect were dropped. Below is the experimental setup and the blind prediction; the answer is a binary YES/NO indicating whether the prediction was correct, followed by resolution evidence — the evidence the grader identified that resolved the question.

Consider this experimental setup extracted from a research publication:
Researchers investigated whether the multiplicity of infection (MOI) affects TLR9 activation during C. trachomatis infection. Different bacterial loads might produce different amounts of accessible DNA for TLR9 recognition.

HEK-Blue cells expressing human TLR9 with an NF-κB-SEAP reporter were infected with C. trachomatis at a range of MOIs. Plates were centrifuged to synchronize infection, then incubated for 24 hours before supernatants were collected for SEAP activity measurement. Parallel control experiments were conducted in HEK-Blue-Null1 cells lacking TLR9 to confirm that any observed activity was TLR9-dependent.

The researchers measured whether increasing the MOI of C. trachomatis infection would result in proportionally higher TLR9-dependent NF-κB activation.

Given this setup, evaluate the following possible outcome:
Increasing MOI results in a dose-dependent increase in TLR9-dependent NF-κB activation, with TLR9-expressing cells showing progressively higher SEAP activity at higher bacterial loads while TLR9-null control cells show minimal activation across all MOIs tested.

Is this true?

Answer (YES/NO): NO